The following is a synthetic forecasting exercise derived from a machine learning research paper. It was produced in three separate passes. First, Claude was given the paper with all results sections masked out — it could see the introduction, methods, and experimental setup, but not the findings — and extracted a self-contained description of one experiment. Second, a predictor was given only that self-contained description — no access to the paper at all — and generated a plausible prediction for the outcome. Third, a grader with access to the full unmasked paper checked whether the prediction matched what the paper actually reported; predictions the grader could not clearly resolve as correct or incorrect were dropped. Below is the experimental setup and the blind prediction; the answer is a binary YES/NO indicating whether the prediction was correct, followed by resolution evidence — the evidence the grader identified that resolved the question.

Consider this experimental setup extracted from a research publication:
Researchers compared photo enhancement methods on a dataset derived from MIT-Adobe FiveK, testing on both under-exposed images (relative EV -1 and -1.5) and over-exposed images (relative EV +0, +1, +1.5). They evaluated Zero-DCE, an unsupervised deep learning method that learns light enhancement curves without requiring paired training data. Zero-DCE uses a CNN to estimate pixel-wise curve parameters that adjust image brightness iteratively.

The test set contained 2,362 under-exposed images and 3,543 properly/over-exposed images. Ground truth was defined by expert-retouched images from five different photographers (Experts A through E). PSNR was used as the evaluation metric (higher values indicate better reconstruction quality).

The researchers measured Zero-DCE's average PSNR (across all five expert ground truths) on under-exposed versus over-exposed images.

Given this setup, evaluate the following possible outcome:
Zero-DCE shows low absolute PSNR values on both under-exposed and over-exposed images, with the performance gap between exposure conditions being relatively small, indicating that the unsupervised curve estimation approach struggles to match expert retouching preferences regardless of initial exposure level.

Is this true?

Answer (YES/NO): NO